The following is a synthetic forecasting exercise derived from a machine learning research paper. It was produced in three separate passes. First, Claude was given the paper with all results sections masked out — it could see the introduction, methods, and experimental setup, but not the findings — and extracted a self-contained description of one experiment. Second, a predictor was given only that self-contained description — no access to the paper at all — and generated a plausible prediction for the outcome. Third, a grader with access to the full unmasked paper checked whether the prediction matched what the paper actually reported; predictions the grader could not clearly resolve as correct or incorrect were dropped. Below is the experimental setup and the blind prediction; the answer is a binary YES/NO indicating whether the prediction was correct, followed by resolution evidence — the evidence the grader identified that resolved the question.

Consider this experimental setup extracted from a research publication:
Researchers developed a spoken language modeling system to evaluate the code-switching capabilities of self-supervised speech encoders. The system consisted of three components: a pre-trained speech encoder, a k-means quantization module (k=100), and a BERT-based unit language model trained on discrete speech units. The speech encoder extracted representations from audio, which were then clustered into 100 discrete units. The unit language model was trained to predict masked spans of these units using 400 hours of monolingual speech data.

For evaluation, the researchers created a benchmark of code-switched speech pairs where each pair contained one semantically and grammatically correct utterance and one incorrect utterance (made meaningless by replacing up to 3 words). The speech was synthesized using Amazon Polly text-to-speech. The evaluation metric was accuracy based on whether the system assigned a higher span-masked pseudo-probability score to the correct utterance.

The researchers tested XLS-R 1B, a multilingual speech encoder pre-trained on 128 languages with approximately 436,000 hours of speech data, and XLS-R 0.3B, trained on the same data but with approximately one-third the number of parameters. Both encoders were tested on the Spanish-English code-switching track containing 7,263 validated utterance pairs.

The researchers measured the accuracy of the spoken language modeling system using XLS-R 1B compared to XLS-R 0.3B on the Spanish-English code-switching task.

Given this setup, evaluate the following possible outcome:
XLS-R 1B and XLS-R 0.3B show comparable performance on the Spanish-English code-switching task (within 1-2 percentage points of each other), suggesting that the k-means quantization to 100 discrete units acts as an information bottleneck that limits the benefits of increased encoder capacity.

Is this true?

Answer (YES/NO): NO